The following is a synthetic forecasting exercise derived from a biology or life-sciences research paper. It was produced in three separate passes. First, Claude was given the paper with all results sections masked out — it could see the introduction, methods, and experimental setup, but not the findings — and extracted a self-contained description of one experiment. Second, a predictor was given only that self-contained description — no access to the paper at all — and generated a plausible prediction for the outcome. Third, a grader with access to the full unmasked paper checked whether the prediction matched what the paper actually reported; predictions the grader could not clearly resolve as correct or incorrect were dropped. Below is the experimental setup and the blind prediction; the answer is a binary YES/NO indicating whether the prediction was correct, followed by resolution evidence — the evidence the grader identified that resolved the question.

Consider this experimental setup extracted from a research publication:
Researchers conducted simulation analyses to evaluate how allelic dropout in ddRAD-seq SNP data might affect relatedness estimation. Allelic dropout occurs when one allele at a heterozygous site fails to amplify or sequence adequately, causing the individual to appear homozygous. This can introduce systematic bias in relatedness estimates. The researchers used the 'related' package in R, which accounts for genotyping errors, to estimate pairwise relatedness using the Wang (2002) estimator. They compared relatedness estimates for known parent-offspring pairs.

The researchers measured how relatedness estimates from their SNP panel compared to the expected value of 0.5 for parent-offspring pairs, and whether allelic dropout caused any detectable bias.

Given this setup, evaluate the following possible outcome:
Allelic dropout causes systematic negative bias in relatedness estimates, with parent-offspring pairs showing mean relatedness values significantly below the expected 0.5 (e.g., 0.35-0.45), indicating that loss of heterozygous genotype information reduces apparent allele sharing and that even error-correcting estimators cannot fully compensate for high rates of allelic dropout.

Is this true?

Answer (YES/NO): NO